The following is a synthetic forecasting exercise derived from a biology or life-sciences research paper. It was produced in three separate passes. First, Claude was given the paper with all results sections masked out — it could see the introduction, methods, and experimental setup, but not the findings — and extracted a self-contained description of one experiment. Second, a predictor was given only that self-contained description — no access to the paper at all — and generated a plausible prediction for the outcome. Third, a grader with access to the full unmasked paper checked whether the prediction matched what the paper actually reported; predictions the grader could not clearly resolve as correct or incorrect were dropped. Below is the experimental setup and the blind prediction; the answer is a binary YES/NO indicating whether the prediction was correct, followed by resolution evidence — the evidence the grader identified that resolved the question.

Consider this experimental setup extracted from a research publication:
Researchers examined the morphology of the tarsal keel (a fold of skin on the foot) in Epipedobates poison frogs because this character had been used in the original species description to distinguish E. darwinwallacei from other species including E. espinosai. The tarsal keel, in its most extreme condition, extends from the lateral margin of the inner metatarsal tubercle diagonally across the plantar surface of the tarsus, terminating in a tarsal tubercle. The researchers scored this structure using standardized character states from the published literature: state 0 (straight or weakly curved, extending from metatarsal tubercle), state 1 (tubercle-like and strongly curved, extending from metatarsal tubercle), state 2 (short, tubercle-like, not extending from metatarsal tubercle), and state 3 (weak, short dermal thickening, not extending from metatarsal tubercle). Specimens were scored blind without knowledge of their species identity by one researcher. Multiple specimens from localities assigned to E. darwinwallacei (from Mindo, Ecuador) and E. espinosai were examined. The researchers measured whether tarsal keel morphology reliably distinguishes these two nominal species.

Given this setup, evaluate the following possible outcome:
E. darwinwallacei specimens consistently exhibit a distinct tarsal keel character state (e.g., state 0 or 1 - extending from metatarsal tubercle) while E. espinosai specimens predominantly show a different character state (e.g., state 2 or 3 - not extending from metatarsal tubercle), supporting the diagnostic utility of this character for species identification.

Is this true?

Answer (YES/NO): NO